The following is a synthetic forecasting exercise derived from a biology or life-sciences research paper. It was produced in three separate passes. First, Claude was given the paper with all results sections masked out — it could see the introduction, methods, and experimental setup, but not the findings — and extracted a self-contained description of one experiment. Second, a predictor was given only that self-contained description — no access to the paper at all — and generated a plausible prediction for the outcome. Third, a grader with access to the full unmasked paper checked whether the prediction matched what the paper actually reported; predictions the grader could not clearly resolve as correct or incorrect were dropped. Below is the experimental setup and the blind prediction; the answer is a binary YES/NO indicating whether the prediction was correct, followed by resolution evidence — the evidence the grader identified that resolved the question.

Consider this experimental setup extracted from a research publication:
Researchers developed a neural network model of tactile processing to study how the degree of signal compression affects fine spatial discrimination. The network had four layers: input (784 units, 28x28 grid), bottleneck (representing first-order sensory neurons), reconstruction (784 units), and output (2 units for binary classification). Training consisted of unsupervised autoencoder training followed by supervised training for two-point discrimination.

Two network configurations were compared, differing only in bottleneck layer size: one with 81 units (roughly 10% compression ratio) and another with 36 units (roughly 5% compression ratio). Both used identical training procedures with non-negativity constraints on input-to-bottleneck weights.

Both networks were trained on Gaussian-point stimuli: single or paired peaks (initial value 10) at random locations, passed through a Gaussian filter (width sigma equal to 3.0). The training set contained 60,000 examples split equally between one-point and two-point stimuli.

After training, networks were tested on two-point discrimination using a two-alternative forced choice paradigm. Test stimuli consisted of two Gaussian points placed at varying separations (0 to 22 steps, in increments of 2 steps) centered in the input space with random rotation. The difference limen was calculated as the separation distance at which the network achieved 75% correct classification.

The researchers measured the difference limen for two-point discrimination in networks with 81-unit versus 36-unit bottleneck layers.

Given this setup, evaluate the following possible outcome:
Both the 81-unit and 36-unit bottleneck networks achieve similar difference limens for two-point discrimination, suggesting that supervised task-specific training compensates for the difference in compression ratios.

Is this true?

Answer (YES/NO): YES